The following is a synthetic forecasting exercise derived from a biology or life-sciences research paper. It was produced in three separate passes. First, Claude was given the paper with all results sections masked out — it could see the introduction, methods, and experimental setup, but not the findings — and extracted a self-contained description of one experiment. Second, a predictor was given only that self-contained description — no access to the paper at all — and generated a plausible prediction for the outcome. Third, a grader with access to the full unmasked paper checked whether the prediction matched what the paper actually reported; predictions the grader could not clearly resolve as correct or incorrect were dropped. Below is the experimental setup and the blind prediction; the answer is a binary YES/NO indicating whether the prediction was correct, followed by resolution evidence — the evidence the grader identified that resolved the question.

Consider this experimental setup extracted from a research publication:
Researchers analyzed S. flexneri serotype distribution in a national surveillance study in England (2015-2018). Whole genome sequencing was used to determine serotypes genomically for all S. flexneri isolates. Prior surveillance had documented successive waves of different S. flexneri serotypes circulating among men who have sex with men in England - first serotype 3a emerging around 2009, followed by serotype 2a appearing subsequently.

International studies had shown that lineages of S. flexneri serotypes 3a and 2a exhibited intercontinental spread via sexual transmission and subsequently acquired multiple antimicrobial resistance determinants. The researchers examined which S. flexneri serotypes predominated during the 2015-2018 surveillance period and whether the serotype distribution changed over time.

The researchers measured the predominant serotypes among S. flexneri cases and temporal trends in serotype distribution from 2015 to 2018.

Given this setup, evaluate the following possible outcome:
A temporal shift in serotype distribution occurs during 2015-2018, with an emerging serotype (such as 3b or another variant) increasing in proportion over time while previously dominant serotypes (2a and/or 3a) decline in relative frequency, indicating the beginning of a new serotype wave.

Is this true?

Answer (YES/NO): NO